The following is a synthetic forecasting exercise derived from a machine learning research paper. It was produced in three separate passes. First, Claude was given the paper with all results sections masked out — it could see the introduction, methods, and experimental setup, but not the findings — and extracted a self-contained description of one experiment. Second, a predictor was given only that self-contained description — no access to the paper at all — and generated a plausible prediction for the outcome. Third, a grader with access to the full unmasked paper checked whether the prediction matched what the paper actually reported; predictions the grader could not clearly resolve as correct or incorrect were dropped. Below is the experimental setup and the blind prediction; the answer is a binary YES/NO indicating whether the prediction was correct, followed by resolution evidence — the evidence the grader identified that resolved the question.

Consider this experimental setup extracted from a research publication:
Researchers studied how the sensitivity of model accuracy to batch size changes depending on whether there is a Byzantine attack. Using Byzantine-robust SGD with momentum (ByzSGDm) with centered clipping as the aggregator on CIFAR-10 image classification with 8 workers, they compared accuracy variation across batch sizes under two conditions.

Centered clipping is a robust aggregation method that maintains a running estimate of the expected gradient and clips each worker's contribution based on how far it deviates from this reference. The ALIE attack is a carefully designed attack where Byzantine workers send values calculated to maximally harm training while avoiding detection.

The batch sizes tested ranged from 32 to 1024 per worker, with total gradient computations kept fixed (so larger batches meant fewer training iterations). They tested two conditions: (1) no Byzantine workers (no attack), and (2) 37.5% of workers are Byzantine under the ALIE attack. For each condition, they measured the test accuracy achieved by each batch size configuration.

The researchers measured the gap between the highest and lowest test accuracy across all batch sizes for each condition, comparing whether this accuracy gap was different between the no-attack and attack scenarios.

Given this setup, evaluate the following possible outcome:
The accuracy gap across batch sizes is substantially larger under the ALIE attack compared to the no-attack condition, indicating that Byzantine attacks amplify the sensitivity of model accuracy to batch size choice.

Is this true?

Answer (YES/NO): YES